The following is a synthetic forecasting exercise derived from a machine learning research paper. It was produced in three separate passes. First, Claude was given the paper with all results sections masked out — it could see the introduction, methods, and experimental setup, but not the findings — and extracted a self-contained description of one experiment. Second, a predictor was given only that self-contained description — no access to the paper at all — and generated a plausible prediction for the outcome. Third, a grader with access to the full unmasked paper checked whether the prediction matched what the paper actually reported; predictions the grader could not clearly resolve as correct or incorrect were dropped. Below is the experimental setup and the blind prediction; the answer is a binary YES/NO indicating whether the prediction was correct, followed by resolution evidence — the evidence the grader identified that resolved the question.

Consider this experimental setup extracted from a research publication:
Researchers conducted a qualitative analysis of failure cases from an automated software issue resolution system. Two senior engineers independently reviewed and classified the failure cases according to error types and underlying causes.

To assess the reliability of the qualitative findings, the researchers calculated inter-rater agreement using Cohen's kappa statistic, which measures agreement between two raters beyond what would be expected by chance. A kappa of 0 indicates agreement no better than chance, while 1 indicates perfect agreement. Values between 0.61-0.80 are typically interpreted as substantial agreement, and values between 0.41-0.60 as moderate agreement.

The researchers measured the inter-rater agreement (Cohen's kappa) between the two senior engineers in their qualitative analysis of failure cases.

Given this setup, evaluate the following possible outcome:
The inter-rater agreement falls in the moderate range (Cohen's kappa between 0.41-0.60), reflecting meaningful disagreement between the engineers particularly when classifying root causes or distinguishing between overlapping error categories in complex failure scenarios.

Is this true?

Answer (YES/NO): NO